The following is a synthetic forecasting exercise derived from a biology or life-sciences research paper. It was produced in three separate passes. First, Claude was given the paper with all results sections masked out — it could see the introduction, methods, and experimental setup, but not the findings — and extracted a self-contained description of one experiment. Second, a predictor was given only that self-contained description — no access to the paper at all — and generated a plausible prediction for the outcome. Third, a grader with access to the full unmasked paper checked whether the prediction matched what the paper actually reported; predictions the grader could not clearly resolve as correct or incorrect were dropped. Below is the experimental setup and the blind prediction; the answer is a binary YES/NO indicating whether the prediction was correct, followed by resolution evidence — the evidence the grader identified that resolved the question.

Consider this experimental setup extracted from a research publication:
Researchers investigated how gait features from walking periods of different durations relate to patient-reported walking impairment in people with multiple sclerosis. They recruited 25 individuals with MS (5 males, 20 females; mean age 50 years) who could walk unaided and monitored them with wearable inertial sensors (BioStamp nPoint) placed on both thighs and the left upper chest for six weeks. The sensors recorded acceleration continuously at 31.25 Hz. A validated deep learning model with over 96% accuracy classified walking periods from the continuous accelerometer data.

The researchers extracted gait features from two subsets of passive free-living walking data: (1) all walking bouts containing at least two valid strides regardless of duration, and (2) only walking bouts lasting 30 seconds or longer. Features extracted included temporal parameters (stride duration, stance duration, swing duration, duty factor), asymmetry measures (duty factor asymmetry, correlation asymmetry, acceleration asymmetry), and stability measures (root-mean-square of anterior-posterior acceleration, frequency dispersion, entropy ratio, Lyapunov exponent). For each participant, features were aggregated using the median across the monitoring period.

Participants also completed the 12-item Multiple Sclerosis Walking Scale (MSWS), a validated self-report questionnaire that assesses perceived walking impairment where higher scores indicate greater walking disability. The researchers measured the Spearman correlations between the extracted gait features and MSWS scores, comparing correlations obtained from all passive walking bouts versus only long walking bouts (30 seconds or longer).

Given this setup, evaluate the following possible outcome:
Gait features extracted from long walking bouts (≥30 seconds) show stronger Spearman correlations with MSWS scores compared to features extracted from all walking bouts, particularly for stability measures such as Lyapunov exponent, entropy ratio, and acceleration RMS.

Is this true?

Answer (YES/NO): NO